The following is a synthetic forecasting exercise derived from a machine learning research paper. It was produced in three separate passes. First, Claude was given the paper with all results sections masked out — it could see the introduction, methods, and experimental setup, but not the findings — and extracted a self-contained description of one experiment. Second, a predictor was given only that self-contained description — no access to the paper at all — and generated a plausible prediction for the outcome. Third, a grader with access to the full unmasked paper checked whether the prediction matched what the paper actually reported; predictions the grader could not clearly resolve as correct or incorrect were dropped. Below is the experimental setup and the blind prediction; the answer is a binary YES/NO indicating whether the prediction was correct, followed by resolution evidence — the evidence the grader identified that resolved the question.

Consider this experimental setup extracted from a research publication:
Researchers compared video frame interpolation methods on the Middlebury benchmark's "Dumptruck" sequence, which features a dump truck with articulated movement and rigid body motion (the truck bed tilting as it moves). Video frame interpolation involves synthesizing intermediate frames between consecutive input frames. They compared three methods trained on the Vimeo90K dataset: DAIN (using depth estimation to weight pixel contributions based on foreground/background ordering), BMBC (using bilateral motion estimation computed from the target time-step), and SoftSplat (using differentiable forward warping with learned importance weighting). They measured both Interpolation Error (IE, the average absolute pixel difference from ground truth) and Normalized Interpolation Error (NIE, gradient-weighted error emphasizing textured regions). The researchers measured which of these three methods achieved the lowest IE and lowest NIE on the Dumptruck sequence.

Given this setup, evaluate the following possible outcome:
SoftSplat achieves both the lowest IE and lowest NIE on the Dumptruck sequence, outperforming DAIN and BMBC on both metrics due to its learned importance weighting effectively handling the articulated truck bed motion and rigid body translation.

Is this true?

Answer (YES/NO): YES